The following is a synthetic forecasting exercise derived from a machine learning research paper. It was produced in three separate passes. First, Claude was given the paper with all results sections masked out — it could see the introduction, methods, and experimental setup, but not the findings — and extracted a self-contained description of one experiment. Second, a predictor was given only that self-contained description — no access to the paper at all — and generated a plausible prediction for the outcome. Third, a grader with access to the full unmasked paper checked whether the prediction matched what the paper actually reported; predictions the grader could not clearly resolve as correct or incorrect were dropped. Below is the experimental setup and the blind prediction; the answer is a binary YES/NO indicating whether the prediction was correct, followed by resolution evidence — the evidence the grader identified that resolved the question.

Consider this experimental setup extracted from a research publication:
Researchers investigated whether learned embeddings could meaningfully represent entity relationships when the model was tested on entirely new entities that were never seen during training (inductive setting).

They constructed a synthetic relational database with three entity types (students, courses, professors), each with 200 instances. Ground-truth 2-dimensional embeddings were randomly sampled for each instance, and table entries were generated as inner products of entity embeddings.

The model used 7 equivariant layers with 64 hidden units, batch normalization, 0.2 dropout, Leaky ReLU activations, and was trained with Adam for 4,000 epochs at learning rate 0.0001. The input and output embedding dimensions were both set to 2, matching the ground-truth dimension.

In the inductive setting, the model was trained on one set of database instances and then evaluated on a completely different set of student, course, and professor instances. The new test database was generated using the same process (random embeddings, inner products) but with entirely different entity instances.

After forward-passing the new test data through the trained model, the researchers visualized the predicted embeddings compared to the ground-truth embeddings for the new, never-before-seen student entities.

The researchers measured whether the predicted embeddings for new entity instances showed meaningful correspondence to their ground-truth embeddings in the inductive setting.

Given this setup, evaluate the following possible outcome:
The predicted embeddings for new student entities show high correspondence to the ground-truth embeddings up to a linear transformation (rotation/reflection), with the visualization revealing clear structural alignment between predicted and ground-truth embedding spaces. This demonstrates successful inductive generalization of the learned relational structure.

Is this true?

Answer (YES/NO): NO